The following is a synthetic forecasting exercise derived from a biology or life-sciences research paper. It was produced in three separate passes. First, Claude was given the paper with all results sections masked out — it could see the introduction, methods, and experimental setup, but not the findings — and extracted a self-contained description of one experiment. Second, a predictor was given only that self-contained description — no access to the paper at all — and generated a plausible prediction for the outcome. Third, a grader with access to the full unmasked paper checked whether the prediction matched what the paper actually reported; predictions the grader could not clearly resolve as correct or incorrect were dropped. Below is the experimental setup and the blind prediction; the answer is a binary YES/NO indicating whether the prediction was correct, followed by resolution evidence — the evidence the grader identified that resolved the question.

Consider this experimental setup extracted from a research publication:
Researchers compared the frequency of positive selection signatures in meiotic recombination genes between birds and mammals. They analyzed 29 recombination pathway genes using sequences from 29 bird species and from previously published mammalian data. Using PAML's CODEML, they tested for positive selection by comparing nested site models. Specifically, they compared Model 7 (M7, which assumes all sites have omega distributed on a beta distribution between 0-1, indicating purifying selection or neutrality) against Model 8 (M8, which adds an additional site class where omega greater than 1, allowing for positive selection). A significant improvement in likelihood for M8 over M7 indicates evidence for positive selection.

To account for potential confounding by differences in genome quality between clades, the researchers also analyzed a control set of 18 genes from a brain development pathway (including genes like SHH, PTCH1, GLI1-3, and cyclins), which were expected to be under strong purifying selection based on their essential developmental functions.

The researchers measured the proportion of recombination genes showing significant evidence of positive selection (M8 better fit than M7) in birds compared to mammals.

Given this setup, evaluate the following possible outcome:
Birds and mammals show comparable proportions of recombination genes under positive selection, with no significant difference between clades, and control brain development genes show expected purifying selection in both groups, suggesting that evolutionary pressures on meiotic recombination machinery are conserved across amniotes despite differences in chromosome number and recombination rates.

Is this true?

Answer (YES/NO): NO